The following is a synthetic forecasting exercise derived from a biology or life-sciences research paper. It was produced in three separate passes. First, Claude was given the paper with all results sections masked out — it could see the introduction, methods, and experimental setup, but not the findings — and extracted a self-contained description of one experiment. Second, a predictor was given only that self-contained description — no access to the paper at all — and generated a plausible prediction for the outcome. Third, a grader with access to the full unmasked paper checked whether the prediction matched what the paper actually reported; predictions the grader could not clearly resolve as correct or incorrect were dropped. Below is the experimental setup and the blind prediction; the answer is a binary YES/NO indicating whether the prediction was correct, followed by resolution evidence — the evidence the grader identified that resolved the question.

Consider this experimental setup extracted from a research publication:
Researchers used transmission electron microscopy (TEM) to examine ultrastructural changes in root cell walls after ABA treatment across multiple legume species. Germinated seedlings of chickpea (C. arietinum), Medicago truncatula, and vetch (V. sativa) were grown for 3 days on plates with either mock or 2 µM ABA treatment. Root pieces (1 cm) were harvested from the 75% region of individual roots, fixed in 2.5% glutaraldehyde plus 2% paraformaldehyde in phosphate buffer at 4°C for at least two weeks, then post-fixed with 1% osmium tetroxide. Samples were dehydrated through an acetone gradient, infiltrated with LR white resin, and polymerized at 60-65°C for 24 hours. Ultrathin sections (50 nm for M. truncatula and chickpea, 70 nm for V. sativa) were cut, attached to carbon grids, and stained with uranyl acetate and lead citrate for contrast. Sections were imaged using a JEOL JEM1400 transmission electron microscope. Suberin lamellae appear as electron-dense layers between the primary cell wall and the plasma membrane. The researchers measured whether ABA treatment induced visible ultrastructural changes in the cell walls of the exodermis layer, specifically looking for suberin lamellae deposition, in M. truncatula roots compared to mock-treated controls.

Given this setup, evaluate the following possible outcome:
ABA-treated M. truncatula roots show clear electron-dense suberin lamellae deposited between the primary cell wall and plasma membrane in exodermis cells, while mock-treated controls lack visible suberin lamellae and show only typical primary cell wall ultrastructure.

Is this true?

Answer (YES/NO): NO